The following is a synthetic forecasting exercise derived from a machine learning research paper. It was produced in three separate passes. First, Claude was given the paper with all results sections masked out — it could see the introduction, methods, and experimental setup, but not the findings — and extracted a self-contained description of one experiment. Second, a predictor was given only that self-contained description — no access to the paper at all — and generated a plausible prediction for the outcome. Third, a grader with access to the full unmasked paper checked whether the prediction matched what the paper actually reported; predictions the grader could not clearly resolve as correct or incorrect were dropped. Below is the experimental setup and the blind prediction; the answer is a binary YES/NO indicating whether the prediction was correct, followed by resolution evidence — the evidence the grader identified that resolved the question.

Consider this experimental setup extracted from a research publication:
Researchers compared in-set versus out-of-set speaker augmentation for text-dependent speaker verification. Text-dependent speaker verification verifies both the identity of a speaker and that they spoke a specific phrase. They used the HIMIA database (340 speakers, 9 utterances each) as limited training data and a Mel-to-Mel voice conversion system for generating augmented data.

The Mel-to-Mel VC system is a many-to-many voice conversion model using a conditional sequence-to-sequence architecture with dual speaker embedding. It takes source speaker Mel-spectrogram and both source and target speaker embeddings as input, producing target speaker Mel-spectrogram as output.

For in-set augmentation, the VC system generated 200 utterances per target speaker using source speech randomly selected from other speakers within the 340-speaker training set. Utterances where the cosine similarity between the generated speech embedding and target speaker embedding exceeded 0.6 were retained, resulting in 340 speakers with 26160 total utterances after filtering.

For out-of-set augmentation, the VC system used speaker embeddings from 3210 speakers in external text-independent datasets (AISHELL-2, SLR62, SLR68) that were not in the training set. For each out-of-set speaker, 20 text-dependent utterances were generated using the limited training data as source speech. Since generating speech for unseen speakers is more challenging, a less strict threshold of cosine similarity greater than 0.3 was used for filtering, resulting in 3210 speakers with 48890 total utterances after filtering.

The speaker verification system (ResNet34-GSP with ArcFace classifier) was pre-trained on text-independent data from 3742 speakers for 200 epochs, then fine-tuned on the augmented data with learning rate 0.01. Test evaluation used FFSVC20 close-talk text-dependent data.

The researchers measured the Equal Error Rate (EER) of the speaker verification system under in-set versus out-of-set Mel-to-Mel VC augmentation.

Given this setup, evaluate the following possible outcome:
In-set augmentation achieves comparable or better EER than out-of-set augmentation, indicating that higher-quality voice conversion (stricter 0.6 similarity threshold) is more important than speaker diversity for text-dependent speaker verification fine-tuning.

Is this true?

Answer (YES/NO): NO